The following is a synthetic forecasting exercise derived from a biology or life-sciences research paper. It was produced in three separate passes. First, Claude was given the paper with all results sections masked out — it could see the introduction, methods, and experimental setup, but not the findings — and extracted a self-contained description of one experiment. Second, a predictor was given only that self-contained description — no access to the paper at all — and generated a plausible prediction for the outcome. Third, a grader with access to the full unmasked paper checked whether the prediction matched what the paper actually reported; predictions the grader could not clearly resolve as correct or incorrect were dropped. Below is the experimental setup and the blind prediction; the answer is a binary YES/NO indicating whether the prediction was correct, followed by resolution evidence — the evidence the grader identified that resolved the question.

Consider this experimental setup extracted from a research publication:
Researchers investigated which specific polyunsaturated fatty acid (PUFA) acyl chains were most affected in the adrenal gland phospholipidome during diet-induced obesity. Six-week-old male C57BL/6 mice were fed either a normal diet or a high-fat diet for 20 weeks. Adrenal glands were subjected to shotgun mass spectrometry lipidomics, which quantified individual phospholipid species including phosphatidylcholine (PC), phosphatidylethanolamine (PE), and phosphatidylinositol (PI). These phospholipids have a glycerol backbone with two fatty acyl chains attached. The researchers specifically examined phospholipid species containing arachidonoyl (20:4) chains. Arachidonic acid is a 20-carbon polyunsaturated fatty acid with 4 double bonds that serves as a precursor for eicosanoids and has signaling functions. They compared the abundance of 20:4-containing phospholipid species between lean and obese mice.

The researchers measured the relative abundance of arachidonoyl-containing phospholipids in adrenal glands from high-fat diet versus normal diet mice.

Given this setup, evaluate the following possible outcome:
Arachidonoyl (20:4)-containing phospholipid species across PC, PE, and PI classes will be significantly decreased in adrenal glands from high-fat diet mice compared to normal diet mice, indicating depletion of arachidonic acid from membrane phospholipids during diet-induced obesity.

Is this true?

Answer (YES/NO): NO